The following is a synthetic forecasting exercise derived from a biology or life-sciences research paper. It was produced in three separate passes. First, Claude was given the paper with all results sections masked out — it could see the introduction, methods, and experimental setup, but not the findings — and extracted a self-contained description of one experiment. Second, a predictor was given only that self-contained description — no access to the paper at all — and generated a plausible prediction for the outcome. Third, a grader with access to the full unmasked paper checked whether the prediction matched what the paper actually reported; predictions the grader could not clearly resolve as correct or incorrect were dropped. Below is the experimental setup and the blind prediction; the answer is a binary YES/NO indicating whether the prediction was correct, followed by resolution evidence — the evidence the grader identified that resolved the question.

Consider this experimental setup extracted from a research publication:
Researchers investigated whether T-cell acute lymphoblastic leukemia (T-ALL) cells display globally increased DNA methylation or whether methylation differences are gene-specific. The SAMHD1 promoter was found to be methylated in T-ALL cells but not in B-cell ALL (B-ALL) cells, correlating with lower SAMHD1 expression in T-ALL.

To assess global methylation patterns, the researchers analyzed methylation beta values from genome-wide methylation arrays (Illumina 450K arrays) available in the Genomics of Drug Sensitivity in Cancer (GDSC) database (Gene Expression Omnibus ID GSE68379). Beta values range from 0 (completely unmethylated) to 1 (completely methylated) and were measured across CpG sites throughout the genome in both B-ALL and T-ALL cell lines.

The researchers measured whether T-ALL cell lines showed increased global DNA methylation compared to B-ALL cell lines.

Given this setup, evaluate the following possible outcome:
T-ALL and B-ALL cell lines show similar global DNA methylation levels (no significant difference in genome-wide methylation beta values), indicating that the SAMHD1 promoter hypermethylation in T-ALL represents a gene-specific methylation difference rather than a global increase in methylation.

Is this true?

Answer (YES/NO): YES